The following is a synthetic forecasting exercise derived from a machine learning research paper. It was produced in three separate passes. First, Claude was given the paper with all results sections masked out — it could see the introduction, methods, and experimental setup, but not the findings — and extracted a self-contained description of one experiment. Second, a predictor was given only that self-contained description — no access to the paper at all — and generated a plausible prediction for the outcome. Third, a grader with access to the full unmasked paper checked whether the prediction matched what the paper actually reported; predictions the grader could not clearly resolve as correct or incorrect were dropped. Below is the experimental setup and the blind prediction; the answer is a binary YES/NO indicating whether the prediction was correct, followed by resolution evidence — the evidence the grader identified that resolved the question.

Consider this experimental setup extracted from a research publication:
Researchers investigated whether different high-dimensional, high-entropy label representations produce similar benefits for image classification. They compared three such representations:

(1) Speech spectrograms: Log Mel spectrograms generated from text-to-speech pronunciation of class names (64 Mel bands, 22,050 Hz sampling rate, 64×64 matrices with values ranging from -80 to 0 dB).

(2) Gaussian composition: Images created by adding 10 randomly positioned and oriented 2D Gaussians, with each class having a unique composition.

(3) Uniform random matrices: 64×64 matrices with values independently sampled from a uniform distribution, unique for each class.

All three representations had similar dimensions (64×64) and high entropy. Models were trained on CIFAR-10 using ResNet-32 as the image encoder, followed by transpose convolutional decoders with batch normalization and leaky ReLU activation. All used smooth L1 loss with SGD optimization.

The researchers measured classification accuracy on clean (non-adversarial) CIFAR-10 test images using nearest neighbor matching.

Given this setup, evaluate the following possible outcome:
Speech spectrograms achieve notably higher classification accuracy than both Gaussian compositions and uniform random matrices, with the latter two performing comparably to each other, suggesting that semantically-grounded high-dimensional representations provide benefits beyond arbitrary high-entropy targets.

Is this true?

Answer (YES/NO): NO